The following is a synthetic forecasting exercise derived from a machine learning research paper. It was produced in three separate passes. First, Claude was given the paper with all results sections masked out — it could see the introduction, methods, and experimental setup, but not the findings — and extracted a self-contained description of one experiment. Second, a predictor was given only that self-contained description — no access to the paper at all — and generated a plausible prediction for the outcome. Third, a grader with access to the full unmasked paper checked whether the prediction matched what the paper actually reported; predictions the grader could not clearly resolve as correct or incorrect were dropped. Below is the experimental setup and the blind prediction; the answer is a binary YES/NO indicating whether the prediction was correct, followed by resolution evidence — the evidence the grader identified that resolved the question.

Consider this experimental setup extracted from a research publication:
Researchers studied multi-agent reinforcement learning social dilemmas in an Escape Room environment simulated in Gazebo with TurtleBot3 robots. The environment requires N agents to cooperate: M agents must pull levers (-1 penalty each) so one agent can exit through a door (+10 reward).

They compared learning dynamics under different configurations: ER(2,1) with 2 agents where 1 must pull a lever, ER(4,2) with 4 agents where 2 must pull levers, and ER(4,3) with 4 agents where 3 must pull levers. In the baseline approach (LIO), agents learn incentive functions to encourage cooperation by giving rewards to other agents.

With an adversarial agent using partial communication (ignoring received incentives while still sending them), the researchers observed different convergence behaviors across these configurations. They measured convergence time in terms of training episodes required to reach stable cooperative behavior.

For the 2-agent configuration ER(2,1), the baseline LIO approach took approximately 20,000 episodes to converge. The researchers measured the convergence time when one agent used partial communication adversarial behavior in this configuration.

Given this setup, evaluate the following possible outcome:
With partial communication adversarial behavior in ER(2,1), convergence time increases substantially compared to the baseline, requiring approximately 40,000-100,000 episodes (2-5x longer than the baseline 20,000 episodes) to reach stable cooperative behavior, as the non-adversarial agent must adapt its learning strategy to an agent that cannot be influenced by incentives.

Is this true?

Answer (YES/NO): NO